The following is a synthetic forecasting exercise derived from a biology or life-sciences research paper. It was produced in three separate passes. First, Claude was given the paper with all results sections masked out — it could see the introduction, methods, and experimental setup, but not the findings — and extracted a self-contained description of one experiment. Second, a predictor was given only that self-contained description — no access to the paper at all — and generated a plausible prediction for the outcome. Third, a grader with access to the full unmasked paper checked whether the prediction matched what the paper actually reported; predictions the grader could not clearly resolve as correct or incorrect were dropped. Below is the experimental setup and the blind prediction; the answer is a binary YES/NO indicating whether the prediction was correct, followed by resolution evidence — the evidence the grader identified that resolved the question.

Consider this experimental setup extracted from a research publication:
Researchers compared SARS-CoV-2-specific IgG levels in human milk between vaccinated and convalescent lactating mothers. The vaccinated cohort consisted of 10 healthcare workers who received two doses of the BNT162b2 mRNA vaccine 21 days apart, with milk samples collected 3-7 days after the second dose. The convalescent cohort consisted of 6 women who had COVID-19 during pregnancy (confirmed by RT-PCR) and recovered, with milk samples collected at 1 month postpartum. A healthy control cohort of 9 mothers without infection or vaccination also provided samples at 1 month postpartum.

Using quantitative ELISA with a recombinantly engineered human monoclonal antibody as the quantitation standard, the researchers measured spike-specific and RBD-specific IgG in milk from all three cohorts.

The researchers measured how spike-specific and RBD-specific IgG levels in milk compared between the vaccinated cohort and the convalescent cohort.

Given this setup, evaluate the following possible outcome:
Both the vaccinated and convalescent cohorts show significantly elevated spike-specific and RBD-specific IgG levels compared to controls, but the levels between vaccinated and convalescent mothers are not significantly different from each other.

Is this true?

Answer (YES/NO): NO